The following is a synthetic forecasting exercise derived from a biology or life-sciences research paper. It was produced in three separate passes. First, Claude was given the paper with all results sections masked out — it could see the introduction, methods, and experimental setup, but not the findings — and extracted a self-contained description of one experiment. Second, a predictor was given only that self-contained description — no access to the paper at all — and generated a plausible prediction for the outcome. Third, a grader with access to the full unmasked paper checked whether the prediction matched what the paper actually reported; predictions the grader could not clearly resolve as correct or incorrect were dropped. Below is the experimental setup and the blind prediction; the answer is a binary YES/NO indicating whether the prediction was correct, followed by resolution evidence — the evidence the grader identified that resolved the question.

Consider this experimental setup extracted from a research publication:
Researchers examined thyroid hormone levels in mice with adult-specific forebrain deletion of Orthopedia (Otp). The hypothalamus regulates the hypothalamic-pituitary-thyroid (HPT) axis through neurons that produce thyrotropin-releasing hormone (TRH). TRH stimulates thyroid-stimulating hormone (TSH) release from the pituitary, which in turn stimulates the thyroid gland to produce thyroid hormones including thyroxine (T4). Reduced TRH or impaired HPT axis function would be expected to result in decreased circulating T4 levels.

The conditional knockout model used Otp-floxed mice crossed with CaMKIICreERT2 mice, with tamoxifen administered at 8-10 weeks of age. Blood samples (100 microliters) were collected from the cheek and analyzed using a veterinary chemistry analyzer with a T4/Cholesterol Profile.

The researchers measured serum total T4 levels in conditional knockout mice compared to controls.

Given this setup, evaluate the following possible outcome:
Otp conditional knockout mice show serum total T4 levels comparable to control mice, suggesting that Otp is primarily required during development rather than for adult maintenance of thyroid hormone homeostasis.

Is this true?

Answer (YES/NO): NO